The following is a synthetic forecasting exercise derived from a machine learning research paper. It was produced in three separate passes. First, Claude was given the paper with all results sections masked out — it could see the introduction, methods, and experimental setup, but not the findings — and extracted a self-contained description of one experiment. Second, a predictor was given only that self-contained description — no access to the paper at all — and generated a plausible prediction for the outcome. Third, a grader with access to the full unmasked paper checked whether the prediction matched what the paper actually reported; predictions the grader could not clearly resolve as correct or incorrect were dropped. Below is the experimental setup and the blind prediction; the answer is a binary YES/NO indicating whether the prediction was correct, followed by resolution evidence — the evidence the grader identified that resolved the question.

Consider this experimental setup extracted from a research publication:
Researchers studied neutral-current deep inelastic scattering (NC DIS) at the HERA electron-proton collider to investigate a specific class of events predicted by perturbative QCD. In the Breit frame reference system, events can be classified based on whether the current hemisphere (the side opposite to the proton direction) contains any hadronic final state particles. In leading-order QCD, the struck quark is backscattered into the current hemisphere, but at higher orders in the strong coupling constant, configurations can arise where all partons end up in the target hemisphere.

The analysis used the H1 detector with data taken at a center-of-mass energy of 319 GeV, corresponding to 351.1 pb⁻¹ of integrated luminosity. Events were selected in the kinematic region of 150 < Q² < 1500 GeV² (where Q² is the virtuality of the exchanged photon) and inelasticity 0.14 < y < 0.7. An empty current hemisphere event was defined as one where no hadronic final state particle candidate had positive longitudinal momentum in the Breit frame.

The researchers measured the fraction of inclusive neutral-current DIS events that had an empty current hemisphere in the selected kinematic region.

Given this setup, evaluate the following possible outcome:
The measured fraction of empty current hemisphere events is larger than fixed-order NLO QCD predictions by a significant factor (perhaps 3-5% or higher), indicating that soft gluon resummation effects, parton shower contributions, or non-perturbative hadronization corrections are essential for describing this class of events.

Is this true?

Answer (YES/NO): NO